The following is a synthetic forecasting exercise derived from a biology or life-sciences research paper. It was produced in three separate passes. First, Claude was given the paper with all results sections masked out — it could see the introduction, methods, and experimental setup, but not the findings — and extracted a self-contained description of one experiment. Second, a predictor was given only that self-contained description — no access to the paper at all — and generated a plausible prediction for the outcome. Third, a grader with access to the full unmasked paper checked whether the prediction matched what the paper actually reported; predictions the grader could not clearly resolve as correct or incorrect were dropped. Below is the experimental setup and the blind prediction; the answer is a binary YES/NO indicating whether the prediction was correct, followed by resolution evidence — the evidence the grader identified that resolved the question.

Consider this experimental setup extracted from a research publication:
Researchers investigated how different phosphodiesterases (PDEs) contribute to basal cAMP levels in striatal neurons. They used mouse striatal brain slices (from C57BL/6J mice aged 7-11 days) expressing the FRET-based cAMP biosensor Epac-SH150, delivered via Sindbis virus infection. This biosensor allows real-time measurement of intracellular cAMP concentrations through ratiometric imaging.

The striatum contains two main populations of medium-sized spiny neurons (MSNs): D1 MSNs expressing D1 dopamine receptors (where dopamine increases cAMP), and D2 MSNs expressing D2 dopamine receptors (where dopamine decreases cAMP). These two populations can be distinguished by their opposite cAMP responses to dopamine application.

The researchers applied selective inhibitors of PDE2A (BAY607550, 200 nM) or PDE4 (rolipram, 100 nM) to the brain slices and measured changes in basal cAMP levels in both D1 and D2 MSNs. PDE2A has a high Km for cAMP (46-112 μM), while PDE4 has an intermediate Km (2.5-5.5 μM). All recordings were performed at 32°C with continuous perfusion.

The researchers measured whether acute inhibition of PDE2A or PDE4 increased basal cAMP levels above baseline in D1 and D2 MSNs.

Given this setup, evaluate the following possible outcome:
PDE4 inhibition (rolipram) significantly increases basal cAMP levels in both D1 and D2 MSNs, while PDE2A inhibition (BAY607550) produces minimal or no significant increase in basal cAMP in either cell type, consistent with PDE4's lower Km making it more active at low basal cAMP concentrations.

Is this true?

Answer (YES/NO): NO